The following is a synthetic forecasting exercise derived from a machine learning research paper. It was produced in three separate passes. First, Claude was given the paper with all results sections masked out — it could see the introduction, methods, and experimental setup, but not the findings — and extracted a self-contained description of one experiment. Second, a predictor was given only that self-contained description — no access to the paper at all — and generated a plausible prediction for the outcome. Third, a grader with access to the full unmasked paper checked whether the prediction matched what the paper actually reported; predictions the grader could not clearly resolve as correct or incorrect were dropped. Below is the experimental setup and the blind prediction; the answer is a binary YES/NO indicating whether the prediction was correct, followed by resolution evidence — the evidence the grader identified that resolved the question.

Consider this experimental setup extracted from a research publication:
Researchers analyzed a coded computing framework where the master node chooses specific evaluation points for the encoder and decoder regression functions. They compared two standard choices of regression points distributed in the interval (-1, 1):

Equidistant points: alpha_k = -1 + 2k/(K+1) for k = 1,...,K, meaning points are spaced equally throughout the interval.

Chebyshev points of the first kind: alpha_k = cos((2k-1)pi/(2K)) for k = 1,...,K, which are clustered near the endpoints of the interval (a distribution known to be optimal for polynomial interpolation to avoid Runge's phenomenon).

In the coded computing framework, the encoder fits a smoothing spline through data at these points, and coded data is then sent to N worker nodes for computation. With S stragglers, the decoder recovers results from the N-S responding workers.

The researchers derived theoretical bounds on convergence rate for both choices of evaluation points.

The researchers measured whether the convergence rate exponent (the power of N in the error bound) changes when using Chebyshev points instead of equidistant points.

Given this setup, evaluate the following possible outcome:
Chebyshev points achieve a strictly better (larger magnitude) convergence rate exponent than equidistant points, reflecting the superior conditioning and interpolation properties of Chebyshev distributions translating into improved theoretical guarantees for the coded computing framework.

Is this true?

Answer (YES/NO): NO